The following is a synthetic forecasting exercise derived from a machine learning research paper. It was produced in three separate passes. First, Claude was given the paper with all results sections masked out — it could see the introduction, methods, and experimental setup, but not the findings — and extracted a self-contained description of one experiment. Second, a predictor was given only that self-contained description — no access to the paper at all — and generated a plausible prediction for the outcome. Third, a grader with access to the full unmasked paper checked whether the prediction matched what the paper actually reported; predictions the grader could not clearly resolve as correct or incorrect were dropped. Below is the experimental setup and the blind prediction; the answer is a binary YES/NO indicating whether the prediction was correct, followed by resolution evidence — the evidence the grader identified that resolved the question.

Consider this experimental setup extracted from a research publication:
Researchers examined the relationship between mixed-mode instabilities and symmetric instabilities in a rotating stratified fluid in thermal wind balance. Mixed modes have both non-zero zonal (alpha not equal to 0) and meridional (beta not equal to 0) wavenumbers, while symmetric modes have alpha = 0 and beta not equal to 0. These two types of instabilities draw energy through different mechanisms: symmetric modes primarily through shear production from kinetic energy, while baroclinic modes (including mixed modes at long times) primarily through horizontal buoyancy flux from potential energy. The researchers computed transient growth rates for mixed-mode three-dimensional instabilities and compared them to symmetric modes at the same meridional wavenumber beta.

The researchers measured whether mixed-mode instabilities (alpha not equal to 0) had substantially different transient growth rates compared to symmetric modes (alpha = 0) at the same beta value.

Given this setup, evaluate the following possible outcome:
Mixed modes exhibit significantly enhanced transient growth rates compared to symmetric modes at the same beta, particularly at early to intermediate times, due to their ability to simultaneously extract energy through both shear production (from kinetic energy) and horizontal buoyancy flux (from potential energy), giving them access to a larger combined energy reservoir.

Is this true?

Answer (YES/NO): NO